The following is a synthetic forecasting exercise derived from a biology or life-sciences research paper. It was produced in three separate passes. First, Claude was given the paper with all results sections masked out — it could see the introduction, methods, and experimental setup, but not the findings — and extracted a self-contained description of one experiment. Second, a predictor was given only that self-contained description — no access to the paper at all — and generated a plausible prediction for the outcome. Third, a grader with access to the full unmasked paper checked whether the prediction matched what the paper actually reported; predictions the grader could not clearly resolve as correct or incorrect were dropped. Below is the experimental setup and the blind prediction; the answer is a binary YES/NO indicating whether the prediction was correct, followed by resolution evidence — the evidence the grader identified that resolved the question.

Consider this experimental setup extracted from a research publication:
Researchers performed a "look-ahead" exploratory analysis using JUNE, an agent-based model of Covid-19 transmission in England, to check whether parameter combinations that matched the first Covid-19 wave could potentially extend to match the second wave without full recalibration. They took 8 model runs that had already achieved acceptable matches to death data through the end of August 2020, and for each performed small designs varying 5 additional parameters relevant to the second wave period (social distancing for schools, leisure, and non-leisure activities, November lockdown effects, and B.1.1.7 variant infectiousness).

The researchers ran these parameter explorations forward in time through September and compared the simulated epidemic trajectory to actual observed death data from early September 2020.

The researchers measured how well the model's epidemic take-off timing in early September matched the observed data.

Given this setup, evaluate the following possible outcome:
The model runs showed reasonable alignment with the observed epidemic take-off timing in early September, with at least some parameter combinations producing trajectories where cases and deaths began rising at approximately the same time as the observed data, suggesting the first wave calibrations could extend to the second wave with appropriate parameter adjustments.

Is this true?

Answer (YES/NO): NO